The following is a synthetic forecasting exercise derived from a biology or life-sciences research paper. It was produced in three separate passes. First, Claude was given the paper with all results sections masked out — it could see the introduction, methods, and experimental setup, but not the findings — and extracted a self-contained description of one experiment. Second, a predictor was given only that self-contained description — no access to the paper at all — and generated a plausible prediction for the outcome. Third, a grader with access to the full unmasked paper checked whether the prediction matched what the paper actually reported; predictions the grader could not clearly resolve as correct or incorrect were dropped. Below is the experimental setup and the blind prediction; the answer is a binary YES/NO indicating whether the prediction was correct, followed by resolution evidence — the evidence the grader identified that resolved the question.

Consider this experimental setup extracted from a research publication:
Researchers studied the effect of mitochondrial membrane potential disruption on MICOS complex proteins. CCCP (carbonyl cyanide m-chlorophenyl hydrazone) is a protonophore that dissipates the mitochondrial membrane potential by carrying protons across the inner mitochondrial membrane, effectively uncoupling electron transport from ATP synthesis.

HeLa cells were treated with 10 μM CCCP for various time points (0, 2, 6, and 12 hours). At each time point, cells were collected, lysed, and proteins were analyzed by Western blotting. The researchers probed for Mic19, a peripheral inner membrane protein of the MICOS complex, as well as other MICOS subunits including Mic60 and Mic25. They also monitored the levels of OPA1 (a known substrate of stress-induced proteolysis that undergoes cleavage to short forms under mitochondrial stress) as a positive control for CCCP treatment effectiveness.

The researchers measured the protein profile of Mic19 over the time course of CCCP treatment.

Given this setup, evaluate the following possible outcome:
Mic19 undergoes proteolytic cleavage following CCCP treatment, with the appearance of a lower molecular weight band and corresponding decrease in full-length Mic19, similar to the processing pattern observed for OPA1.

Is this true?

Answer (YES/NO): YES